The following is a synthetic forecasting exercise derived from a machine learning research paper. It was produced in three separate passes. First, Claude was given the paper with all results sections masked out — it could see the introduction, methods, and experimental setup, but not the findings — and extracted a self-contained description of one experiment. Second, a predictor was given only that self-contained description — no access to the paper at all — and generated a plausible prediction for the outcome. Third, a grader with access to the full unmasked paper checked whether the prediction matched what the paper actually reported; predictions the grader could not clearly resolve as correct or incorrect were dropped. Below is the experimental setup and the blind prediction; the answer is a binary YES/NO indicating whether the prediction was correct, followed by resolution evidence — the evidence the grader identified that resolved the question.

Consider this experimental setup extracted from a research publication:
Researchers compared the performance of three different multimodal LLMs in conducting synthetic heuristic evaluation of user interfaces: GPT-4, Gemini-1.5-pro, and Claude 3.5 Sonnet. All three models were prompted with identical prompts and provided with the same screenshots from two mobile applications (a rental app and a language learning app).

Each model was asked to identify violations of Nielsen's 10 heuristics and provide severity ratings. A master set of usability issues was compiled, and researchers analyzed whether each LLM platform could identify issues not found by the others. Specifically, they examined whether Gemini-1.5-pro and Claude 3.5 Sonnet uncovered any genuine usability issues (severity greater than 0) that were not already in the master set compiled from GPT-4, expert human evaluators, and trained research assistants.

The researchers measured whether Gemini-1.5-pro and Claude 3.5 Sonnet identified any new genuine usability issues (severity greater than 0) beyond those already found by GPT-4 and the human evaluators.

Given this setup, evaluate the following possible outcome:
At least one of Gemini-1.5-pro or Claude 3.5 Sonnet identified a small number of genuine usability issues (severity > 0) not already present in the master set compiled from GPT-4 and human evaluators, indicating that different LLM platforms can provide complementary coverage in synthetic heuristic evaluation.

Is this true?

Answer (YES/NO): NO